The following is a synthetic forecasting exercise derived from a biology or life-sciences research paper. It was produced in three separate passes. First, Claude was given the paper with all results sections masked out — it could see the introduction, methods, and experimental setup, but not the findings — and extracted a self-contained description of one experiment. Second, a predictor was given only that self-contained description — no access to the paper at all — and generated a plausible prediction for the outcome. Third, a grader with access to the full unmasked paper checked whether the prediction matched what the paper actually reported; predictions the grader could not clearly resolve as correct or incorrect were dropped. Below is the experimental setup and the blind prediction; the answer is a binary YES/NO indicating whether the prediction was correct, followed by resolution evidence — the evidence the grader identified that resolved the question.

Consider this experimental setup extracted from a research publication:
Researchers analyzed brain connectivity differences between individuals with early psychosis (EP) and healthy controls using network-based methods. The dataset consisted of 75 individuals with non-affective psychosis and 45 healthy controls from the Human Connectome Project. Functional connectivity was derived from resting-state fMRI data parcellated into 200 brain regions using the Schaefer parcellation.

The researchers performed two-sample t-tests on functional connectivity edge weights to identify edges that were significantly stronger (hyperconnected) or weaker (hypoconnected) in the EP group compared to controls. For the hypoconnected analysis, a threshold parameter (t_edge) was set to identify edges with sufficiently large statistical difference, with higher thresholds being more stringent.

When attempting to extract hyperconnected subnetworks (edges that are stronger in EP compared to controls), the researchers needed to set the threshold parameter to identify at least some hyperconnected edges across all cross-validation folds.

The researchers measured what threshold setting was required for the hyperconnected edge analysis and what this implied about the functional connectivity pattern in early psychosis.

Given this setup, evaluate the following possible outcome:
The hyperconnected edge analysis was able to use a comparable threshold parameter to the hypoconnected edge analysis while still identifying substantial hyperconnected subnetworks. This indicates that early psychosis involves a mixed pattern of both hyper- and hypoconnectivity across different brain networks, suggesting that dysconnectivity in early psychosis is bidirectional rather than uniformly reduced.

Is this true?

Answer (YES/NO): NO